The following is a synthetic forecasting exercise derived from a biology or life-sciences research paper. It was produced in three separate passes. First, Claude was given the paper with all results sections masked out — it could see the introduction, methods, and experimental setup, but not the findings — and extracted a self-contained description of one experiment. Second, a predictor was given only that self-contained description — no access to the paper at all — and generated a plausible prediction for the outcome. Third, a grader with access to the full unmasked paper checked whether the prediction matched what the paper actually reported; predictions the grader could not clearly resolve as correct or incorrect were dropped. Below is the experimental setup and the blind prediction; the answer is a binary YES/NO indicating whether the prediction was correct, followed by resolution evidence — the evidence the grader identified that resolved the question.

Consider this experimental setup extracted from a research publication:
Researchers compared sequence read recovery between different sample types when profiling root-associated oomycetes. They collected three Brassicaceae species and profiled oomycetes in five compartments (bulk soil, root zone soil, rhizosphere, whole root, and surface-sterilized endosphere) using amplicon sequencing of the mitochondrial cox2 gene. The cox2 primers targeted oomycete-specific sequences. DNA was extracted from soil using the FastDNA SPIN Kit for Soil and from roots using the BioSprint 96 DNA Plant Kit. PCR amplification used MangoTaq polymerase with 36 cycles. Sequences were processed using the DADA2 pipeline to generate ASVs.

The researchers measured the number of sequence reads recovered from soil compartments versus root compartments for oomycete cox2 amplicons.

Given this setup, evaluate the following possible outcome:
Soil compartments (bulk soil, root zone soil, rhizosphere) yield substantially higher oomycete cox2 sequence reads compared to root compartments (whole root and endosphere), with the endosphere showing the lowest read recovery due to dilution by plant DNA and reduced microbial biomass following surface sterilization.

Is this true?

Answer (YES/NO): NO